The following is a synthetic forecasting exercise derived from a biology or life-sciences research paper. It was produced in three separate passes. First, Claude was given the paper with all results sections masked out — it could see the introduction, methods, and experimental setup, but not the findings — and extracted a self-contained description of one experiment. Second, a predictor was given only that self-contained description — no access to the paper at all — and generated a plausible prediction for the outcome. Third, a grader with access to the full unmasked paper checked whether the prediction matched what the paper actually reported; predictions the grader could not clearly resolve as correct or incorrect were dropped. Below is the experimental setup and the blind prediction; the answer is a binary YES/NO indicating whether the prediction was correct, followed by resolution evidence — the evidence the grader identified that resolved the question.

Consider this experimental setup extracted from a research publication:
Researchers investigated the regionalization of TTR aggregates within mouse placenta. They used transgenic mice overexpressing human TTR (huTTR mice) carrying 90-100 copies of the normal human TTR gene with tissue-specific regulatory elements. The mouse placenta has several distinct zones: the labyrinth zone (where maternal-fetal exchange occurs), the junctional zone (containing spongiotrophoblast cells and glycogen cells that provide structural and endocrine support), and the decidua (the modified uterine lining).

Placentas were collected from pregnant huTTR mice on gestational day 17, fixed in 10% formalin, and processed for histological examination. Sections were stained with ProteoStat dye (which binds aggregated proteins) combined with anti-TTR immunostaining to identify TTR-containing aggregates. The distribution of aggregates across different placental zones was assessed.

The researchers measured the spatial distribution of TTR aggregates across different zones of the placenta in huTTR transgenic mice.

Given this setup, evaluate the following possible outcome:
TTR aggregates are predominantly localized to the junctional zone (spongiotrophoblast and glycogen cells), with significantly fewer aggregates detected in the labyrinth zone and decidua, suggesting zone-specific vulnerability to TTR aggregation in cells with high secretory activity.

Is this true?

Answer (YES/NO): YES